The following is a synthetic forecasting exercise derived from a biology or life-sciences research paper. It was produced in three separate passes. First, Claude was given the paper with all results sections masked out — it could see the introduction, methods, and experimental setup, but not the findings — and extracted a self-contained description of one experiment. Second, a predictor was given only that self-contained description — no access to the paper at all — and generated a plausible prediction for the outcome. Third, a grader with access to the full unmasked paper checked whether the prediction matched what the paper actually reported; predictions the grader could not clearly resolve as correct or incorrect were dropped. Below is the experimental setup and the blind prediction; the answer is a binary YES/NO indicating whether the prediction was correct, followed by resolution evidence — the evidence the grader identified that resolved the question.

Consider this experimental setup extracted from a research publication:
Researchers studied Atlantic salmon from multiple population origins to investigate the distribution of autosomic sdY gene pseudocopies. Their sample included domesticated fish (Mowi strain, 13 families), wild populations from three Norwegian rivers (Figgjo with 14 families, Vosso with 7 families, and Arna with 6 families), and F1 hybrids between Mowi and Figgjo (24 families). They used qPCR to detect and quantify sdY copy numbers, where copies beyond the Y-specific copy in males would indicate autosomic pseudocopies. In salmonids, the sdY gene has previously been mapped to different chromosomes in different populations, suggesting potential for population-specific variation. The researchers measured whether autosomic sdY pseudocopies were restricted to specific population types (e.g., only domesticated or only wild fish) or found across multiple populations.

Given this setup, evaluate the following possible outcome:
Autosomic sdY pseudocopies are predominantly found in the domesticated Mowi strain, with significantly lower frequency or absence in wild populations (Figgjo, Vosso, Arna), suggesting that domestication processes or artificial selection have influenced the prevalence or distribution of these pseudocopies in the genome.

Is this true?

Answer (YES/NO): NO